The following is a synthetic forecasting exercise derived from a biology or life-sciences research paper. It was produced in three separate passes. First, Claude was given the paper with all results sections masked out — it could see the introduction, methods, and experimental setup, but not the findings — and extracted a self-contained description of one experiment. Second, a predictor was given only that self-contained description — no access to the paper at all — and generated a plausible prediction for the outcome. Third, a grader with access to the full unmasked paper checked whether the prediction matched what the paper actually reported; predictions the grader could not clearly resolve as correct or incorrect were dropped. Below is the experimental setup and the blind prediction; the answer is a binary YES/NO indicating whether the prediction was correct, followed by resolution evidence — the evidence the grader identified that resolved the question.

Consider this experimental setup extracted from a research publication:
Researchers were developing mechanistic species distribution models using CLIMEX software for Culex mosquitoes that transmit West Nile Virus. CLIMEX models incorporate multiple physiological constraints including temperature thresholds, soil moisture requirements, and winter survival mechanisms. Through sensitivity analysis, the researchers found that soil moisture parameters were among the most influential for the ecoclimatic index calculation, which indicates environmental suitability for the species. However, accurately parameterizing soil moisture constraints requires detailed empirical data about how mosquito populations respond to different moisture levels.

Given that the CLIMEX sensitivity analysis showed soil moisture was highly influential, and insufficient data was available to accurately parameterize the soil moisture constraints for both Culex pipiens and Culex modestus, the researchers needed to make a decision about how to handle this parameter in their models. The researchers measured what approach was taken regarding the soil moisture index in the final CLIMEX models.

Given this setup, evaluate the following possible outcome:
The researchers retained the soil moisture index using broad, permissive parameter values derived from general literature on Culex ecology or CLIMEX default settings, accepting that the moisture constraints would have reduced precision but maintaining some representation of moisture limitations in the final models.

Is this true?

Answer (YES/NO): NO